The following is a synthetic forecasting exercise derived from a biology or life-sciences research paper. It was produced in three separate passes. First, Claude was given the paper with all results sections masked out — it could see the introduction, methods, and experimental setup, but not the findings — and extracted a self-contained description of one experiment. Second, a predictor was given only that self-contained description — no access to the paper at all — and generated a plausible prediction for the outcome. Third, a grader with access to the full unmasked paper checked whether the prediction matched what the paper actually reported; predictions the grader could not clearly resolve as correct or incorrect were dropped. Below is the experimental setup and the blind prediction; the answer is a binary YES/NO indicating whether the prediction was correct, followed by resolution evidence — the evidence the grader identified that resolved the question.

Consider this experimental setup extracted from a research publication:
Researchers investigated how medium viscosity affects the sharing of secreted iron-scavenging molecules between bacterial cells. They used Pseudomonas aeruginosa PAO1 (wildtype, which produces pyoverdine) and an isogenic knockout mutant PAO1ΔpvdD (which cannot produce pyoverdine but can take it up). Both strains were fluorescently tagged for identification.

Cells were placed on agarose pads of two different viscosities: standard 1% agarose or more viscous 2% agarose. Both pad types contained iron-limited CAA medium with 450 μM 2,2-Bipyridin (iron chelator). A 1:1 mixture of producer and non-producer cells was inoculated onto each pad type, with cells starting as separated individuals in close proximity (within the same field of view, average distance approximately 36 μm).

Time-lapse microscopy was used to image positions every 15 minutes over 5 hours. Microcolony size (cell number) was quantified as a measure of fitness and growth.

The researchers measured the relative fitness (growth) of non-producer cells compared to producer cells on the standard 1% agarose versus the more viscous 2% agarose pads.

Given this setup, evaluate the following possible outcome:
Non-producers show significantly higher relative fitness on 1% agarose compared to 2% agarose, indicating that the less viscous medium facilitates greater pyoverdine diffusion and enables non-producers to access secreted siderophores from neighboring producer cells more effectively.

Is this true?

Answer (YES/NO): YES